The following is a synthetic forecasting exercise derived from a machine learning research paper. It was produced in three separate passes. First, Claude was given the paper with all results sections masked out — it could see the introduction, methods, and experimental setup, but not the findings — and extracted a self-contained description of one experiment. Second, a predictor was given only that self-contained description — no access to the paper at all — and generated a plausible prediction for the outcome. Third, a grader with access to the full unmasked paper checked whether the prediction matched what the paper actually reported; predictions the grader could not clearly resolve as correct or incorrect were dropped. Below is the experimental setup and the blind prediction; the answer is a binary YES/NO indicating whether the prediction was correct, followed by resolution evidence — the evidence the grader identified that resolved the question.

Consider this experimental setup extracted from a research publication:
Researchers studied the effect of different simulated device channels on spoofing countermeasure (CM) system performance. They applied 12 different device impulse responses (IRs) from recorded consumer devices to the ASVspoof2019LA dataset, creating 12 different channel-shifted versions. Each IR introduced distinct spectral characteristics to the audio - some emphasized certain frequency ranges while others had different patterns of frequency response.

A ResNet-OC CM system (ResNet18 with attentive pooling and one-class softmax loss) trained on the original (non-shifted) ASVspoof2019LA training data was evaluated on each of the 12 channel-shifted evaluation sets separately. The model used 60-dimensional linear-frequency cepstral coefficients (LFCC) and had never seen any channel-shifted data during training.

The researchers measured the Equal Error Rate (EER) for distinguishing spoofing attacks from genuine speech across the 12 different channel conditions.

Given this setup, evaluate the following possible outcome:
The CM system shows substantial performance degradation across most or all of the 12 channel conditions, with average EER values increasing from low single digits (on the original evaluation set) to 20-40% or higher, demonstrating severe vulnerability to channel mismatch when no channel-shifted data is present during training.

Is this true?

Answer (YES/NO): YES